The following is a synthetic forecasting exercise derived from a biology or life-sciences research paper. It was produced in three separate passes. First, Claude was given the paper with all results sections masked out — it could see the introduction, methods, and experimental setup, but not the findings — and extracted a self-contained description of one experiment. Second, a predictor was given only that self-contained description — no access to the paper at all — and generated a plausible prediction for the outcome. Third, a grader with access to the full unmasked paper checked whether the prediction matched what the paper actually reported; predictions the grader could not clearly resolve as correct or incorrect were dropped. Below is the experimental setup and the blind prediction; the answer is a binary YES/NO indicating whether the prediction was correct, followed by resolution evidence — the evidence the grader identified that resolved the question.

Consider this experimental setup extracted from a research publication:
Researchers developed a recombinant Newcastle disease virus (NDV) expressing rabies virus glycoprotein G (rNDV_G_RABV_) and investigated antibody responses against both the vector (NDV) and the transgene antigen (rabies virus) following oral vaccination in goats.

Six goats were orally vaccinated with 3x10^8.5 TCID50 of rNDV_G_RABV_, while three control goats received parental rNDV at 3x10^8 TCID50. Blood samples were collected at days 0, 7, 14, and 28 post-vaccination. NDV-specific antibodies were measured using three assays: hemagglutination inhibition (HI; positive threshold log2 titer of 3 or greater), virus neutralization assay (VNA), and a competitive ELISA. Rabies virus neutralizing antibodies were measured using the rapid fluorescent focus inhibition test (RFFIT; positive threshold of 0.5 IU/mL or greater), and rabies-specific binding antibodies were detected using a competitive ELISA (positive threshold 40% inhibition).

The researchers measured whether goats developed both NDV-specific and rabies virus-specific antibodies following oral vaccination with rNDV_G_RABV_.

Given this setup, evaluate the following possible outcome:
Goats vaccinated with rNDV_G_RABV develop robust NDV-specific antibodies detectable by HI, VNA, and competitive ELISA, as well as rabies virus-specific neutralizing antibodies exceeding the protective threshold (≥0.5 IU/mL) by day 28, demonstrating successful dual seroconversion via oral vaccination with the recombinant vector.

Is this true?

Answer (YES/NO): NO